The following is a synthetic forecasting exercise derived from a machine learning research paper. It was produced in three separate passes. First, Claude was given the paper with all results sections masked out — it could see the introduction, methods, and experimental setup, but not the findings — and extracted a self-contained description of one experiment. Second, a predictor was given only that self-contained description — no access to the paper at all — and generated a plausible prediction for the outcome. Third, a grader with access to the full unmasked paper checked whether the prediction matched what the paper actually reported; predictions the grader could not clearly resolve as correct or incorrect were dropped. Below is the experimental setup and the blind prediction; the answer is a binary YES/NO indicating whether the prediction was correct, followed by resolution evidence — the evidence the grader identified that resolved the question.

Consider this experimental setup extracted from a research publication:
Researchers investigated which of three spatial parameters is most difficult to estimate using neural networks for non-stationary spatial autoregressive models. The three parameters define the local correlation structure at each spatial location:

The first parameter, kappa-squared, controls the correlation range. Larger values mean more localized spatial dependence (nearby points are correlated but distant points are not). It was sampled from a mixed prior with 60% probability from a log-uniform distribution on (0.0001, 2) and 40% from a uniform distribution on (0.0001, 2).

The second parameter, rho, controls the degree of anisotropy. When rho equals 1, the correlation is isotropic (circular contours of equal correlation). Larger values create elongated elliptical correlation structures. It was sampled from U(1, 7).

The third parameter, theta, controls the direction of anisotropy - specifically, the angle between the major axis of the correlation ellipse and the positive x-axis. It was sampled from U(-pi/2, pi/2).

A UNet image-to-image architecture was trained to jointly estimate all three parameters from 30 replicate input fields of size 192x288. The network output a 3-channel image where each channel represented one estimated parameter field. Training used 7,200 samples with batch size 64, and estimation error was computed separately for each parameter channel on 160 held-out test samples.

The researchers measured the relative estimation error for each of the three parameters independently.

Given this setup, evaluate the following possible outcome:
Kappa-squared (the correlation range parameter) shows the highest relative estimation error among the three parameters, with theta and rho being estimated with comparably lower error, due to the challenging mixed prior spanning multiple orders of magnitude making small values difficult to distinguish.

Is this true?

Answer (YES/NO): NO